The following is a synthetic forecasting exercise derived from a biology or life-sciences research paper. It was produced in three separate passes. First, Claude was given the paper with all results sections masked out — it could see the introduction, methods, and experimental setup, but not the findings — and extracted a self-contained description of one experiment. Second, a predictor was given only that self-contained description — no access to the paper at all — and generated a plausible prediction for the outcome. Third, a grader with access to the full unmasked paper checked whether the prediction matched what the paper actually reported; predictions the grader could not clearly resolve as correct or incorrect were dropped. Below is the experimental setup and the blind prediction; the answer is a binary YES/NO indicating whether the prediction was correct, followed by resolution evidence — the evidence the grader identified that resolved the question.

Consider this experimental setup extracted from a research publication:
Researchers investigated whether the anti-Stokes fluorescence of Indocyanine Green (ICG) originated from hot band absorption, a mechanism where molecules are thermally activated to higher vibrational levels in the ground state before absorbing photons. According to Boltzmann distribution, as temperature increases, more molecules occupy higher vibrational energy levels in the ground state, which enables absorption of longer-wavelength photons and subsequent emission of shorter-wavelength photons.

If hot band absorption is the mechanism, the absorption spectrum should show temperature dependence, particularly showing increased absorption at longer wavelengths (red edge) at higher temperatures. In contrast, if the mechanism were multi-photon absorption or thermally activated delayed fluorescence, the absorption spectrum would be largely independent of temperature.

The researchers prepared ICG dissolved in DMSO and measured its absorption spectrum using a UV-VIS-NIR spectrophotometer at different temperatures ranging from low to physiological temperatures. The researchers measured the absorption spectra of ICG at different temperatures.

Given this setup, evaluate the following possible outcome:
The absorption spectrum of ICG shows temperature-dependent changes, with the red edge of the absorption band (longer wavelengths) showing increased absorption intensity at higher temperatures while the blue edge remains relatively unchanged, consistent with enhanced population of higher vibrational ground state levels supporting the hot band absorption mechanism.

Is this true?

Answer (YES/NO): NO